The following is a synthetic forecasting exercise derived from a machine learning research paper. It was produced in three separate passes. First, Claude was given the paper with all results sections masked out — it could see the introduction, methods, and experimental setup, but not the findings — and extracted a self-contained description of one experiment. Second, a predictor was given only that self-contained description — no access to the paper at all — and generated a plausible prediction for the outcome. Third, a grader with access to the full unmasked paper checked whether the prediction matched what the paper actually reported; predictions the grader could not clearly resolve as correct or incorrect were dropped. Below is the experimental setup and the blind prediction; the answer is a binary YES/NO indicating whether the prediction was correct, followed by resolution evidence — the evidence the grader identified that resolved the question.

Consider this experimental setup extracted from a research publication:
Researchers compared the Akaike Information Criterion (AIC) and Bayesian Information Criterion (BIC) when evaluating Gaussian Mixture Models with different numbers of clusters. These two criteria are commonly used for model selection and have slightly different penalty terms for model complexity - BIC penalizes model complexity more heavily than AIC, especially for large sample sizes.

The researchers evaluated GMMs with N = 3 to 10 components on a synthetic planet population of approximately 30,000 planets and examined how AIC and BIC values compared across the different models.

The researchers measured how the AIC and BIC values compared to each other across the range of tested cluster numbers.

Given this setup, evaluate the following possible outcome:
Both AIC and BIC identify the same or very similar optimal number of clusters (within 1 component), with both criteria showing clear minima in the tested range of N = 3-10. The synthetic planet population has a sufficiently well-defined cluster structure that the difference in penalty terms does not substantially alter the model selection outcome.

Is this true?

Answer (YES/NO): YES